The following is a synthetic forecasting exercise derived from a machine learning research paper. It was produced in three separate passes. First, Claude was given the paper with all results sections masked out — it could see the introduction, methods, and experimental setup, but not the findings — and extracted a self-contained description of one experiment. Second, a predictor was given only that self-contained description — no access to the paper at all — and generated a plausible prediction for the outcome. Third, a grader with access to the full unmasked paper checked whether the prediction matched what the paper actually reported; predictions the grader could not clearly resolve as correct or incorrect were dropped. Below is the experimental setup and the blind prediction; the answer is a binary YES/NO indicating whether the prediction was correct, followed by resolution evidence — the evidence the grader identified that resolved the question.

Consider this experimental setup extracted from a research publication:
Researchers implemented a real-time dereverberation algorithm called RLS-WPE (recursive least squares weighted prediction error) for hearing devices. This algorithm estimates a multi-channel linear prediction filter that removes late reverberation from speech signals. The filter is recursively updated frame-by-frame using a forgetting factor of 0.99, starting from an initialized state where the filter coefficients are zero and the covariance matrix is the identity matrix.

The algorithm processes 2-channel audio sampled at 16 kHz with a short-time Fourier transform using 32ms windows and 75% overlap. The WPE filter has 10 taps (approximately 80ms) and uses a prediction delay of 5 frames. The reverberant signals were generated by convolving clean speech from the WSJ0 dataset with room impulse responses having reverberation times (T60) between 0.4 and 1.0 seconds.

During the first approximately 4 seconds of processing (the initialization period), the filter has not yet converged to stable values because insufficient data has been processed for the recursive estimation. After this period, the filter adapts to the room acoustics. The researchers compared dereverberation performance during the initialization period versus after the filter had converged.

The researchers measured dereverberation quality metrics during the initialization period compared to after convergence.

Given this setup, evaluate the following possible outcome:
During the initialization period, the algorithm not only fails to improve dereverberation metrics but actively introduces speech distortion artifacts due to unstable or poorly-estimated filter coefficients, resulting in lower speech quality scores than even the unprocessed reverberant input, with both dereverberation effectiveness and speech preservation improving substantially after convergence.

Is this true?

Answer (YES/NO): NO